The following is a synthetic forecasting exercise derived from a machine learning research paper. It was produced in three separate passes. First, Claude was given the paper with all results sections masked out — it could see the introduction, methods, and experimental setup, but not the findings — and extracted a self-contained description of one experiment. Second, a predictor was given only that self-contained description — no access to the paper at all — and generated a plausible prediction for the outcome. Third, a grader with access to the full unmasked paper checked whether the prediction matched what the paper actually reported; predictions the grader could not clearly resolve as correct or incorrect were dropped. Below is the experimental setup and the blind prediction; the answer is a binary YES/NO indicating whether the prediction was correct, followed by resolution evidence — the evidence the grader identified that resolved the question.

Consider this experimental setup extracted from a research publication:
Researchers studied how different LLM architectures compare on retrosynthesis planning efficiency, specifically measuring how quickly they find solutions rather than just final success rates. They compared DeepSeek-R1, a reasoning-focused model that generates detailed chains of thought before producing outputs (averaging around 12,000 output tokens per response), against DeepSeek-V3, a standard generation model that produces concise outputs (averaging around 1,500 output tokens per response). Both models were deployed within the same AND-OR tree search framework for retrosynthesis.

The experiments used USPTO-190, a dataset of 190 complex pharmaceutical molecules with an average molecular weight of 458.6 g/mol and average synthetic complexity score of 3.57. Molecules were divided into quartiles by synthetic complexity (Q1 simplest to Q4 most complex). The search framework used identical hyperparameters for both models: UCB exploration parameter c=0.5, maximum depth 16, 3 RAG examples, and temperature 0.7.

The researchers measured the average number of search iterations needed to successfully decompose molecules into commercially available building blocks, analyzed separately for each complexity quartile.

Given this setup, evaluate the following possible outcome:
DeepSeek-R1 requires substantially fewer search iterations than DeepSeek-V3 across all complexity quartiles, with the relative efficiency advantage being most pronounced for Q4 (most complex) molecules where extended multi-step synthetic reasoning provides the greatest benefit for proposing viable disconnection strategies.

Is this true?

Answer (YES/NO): NO